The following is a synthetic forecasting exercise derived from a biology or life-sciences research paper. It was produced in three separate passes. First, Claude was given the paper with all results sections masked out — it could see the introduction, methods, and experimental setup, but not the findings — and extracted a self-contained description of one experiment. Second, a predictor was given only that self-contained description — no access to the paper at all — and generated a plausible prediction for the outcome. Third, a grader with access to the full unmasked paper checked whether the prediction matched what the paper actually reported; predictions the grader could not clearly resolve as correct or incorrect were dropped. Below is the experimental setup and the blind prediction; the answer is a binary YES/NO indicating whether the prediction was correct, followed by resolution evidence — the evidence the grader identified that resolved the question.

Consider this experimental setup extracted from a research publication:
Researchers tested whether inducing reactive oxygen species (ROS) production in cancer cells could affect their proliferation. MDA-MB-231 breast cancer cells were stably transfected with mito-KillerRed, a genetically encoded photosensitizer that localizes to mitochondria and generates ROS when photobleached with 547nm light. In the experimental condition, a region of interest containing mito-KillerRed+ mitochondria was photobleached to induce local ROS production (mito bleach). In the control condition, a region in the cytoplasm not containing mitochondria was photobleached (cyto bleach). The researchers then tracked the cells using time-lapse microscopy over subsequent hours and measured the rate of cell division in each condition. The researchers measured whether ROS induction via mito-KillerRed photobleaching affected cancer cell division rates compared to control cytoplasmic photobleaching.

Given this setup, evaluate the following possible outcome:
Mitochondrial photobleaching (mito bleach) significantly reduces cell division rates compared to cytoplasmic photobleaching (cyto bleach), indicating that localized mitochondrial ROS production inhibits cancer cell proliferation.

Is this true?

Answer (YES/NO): NO